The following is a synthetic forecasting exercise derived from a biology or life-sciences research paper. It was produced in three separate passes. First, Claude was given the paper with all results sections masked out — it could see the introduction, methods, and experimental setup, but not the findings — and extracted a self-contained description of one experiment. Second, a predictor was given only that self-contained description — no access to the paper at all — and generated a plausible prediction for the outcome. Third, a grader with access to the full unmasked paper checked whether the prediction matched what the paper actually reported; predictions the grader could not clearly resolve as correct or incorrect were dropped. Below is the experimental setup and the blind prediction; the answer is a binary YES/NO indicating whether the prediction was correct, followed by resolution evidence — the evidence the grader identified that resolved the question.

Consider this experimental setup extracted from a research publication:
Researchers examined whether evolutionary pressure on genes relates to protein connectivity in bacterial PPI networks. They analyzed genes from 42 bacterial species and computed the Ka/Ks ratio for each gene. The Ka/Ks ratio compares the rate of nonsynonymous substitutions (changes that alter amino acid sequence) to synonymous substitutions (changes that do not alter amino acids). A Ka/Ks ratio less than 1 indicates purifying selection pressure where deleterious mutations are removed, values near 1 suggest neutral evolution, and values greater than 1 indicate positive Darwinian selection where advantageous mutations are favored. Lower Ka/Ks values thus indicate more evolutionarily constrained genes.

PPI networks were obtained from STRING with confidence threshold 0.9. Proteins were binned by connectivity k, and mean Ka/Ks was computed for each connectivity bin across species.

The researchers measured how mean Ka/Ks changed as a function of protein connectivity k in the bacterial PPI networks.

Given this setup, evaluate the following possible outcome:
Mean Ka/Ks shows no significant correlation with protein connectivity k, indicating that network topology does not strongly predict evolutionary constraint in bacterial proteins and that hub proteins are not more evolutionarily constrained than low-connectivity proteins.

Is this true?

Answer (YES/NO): NO